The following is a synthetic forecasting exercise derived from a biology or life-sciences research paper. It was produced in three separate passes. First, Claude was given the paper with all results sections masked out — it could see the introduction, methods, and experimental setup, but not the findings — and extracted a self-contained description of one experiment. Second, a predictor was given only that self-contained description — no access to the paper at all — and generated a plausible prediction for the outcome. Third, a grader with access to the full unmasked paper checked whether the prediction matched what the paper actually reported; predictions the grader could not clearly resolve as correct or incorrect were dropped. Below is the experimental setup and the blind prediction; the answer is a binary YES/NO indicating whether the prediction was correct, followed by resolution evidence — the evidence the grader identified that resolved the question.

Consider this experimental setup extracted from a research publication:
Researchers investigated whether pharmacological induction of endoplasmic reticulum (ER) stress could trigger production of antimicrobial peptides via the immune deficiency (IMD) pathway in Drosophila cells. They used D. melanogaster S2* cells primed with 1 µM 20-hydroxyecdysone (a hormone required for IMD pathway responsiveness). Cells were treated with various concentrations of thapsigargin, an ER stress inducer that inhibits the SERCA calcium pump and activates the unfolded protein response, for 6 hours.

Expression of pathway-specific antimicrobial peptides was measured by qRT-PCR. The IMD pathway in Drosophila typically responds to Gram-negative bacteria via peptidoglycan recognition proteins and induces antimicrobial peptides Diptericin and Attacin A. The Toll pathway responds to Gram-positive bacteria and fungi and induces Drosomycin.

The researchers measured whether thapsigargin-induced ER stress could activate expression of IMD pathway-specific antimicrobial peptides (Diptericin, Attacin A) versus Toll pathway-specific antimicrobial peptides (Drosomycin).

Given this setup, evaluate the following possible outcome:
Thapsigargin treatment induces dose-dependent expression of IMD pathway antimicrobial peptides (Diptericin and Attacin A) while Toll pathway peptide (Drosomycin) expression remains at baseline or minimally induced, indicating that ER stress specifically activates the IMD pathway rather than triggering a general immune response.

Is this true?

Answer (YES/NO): YES